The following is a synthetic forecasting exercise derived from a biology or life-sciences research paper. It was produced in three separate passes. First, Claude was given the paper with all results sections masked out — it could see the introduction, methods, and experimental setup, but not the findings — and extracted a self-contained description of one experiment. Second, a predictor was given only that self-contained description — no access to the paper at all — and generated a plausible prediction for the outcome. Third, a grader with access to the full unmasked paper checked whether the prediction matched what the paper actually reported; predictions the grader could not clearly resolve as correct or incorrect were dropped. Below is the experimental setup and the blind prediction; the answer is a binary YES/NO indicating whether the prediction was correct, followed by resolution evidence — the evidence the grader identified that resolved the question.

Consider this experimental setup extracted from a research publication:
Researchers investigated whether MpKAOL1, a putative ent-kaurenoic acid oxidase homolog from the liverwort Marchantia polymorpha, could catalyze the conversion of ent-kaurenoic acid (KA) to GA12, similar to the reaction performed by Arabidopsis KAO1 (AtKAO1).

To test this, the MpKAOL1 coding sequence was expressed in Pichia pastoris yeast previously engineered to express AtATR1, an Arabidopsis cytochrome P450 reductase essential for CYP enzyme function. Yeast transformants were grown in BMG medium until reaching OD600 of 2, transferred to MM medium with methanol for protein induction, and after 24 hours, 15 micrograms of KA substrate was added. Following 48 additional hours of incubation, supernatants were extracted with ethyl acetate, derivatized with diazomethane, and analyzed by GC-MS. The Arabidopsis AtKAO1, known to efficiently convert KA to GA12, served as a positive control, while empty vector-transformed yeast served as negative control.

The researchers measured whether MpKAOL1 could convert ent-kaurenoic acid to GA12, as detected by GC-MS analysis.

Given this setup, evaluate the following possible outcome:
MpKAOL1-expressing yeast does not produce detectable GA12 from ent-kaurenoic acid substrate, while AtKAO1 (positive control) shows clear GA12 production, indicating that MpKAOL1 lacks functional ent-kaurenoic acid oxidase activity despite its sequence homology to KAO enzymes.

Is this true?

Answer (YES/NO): NO